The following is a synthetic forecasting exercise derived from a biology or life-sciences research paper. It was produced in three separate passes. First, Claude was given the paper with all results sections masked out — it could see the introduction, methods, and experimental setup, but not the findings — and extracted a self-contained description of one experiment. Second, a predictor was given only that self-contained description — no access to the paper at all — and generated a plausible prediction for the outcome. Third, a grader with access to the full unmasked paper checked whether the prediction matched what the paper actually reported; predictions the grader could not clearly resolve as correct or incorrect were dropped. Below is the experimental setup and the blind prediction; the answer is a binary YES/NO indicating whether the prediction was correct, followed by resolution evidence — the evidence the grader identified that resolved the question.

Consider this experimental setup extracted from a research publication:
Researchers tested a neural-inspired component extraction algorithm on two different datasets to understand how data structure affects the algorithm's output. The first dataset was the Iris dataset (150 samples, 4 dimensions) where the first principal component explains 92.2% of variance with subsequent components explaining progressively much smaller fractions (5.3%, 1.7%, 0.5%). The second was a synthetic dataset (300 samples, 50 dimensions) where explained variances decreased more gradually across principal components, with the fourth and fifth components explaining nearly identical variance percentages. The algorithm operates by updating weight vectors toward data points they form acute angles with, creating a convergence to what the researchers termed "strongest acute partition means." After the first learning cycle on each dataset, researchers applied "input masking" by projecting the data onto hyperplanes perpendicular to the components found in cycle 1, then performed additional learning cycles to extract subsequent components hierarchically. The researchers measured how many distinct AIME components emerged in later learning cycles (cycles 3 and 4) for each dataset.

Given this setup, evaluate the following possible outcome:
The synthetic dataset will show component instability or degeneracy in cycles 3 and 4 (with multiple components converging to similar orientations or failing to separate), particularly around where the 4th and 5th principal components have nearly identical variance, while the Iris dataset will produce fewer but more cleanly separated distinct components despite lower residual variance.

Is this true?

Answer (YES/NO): NO